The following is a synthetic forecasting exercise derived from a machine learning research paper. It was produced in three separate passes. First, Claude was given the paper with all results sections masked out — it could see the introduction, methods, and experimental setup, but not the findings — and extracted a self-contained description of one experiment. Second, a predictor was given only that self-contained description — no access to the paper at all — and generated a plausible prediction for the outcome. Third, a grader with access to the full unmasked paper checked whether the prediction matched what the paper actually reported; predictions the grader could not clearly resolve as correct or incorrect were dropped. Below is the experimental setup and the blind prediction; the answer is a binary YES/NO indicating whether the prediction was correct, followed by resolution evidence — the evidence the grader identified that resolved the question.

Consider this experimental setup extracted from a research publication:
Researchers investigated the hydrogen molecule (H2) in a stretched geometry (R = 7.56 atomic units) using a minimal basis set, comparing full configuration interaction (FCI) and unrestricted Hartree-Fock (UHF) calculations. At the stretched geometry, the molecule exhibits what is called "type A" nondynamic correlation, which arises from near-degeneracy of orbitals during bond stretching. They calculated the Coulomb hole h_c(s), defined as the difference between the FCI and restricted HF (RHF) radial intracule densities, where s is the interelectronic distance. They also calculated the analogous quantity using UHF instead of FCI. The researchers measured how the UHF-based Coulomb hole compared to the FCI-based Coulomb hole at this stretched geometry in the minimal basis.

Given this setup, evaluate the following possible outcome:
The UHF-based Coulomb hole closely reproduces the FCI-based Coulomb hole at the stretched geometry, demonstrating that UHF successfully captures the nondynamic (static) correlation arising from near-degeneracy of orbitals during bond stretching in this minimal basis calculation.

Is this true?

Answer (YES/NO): YES